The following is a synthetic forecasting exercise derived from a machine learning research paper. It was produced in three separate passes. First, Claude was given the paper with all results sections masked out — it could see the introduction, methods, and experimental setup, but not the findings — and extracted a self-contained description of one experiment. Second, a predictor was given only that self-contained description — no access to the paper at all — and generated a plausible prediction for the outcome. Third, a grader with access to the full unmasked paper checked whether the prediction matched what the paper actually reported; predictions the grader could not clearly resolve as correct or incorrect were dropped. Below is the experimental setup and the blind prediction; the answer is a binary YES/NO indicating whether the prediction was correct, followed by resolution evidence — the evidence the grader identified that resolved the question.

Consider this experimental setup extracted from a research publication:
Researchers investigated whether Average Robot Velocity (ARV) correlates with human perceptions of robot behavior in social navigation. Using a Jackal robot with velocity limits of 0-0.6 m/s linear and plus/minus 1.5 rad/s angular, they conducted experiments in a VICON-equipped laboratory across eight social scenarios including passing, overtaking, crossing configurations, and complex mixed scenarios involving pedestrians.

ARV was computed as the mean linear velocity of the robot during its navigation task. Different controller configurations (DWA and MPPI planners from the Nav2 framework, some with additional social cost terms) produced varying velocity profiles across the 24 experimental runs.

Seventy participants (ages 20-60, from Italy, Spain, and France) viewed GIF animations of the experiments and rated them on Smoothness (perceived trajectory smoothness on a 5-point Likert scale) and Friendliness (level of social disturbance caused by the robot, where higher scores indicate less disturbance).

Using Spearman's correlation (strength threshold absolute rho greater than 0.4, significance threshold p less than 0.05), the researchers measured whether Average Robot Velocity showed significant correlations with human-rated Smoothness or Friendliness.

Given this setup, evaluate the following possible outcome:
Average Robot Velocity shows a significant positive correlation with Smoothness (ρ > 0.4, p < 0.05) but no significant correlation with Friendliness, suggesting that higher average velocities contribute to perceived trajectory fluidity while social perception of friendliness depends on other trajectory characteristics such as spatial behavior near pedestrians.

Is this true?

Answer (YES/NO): NO